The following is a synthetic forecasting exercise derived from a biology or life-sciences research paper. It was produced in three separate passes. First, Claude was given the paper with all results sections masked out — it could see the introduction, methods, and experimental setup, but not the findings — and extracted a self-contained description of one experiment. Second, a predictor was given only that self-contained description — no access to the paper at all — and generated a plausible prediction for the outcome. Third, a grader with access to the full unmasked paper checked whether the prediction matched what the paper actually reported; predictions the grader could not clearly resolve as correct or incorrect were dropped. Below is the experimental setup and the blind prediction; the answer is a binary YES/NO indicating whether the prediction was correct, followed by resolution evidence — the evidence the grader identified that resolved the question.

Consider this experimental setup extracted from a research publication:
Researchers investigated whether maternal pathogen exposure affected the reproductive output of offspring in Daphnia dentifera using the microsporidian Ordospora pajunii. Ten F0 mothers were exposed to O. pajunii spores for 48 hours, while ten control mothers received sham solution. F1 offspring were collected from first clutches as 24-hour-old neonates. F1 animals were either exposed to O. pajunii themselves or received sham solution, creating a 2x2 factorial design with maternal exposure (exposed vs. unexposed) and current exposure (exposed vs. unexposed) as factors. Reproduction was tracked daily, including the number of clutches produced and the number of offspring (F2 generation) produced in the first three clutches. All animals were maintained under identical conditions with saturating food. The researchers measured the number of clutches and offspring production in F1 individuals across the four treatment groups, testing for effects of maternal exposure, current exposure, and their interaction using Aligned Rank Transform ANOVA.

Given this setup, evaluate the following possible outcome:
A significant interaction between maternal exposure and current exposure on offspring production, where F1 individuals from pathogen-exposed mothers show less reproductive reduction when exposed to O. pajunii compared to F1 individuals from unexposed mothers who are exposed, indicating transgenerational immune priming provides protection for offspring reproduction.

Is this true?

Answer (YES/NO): NO